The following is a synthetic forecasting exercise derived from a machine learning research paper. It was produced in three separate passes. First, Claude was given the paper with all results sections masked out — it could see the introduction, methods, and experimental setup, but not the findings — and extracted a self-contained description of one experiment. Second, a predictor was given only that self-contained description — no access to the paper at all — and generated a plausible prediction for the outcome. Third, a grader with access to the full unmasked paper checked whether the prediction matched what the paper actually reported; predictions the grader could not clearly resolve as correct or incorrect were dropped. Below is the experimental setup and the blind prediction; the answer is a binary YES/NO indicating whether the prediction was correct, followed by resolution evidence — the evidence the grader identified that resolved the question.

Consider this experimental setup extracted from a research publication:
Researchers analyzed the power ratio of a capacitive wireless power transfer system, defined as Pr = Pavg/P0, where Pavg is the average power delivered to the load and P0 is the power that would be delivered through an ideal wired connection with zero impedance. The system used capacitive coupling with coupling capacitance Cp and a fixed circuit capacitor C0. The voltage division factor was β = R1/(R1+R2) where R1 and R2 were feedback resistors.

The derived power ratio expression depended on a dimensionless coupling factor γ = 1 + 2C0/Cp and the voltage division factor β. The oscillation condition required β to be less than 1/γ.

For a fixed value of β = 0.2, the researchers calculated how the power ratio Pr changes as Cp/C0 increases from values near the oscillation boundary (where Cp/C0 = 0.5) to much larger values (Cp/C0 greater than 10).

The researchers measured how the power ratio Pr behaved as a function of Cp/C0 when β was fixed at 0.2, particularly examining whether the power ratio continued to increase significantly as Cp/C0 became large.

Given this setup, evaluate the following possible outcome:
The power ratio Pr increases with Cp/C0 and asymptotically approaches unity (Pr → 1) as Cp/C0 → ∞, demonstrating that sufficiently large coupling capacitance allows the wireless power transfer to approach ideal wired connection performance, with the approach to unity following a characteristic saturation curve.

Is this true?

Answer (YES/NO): YES